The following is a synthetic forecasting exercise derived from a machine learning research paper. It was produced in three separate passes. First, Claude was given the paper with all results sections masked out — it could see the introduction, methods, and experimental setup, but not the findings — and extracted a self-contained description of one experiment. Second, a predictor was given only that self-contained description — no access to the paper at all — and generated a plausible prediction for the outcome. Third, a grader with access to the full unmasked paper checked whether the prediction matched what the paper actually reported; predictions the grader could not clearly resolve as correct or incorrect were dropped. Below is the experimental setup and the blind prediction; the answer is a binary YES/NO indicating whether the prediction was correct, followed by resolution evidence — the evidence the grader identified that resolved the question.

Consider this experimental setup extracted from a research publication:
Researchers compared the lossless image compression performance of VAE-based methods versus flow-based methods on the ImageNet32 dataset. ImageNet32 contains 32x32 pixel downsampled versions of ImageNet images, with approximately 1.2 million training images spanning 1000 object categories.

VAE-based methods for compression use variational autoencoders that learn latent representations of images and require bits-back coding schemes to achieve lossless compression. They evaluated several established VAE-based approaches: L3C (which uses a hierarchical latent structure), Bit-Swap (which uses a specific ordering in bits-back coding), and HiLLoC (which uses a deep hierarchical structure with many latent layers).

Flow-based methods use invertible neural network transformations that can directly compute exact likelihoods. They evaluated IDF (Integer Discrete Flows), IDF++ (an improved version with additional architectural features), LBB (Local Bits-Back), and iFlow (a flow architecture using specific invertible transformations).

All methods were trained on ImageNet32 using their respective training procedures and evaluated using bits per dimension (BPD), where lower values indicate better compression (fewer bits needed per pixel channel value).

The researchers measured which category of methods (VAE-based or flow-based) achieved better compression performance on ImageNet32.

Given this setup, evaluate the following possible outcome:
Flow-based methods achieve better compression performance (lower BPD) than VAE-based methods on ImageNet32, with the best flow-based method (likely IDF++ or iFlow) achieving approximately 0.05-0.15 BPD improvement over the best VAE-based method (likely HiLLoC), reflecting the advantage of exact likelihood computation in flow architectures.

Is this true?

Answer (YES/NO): NO